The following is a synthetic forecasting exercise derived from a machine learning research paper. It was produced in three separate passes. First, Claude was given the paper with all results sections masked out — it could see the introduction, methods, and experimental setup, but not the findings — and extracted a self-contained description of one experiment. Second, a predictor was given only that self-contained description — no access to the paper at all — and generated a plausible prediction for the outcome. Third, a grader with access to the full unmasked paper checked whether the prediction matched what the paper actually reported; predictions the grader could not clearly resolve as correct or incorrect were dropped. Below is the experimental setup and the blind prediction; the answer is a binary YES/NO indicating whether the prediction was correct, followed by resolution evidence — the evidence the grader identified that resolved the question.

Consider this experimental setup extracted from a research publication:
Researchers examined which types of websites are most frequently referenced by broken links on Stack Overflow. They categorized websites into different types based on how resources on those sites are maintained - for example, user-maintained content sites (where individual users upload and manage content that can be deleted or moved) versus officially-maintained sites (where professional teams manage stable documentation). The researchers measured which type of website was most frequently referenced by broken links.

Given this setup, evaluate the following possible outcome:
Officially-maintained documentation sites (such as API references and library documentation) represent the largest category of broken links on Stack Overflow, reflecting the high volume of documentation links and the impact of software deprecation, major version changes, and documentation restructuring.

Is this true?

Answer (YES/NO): NO